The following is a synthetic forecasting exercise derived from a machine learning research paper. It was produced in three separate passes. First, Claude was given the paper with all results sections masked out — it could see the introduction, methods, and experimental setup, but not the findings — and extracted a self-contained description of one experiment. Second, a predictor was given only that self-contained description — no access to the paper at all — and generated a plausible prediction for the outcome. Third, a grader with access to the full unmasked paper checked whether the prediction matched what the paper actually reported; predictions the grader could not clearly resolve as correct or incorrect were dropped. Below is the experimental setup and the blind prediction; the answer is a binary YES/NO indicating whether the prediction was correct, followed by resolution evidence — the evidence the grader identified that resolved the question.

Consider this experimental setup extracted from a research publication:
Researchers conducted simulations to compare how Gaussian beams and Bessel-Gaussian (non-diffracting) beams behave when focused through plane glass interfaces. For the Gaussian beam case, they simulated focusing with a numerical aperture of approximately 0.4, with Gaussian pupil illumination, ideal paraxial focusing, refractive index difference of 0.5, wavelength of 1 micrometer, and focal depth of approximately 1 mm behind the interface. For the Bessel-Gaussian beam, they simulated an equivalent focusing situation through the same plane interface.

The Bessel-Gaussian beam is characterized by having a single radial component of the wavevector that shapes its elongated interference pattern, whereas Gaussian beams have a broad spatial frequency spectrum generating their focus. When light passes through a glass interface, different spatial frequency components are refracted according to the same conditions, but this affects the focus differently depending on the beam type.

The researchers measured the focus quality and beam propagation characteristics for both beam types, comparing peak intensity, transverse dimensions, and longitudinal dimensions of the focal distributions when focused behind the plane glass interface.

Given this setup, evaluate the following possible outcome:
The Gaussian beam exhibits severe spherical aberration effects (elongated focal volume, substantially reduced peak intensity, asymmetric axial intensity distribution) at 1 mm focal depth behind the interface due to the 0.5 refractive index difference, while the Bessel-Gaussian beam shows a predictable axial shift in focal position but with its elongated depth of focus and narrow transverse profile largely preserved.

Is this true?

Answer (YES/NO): NO